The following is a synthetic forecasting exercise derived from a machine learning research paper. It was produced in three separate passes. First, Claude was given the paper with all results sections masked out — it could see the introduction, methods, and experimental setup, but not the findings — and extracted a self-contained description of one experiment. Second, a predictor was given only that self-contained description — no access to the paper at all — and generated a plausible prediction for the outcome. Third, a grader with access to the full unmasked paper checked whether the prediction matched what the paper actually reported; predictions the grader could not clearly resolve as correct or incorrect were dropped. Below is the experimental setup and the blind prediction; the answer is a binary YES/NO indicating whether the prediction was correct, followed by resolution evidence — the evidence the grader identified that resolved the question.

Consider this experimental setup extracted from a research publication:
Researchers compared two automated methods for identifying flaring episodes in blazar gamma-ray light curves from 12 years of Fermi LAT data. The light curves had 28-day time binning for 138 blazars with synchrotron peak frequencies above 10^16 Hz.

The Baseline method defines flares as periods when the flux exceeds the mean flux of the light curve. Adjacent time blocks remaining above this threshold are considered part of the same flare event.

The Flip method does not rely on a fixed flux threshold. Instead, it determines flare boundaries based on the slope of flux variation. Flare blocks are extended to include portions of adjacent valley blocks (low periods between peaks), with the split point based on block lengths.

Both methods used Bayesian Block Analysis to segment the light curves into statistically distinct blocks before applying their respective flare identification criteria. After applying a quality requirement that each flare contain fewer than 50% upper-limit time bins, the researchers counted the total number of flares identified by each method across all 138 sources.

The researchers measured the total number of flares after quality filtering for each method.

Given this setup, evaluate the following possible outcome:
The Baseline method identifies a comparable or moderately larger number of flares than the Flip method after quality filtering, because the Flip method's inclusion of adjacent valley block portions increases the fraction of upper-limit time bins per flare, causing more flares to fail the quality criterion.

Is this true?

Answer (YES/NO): NO